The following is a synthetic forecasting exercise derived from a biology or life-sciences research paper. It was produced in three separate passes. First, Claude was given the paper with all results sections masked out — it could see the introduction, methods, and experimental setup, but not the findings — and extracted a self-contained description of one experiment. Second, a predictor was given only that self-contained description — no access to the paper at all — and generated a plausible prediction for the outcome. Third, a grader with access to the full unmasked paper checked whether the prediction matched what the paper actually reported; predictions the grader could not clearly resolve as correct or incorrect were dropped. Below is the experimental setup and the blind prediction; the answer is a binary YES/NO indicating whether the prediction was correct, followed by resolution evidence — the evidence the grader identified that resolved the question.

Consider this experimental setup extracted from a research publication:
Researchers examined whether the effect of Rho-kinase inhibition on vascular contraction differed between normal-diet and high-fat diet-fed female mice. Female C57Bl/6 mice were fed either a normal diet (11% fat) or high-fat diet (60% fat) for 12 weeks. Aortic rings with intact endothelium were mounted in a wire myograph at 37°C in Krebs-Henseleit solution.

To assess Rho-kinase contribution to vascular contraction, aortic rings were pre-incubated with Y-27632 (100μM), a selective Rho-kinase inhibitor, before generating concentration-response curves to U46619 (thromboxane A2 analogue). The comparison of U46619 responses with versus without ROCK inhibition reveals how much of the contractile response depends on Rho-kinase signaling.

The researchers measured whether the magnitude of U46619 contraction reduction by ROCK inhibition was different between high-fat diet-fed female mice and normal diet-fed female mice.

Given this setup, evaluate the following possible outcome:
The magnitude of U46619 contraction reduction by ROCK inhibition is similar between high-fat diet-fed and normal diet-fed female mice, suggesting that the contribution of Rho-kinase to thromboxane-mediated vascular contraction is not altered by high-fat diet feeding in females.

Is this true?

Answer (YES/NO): NO